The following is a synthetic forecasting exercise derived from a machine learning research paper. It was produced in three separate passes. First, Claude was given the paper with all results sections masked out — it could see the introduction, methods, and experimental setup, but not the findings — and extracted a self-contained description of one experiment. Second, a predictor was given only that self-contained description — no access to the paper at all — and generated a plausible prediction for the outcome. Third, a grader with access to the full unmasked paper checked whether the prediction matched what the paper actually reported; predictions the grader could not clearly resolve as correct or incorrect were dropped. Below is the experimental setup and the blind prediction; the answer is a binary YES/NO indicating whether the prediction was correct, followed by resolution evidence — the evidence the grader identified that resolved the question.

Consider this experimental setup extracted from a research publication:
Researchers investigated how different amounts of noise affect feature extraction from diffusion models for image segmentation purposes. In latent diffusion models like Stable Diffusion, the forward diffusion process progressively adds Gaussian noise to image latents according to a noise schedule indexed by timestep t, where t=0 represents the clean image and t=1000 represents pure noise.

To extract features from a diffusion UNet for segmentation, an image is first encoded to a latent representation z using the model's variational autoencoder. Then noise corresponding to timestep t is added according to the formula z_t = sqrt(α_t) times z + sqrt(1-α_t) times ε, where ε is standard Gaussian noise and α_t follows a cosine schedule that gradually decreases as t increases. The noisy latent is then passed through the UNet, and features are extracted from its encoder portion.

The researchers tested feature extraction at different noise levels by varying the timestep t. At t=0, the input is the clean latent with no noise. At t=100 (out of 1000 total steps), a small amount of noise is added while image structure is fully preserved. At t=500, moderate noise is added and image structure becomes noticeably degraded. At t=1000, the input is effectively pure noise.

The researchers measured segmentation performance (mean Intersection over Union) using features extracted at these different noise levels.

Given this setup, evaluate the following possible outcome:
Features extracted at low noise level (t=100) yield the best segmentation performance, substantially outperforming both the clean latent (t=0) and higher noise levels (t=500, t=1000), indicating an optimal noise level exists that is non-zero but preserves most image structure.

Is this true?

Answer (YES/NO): NO